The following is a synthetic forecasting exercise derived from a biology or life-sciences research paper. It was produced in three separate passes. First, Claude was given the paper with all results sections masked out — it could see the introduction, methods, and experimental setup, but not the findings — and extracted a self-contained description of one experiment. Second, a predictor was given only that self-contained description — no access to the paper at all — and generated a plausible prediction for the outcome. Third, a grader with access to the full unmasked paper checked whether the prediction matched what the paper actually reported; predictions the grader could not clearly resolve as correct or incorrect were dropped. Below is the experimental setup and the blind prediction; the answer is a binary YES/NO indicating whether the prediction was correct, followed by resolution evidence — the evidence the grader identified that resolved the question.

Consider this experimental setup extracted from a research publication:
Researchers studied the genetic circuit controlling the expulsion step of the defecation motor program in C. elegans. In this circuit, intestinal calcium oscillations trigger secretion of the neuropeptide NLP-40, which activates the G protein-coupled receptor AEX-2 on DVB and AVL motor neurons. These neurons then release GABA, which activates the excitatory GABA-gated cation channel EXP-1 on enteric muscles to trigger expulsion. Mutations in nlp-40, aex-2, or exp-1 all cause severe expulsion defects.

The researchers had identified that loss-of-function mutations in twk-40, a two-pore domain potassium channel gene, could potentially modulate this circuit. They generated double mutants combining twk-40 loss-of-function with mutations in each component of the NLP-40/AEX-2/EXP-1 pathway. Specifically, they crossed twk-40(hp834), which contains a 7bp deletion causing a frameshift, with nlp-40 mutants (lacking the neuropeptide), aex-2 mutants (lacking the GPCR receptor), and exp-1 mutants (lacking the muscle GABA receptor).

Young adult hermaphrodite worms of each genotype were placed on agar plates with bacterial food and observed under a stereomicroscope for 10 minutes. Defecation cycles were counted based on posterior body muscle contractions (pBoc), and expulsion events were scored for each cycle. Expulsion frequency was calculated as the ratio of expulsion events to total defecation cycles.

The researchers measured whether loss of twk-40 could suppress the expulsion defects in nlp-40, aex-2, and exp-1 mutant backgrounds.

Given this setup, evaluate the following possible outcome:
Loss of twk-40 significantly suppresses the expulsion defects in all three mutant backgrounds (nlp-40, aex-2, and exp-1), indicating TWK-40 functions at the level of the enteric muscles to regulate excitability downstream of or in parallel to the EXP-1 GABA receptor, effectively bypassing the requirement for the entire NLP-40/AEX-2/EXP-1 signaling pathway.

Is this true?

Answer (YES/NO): NO